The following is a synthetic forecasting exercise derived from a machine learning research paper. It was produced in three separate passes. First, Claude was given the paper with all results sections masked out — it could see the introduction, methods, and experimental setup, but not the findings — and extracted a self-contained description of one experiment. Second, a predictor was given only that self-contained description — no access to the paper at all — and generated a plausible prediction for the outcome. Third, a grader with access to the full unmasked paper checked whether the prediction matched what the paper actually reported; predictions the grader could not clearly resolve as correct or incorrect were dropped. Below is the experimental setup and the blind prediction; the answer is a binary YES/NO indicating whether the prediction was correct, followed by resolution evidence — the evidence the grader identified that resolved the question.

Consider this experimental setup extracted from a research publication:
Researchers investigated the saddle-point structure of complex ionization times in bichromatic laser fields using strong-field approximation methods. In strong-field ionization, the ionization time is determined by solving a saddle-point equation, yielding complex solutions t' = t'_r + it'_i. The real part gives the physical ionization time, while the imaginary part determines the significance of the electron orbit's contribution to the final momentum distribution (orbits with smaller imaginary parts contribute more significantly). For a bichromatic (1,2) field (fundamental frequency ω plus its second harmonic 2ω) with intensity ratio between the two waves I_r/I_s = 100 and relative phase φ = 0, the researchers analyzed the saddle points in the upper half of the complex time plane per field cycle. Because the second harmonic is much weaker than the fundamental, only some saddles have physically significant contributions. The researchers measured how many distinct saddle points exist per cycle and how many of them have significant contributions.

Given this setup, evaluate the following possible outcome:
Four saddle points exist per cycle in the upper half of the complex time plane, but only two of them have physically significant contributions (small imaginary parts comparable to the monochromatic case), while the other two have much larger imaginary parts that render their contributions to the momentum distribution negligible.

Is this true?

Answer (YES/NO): YES